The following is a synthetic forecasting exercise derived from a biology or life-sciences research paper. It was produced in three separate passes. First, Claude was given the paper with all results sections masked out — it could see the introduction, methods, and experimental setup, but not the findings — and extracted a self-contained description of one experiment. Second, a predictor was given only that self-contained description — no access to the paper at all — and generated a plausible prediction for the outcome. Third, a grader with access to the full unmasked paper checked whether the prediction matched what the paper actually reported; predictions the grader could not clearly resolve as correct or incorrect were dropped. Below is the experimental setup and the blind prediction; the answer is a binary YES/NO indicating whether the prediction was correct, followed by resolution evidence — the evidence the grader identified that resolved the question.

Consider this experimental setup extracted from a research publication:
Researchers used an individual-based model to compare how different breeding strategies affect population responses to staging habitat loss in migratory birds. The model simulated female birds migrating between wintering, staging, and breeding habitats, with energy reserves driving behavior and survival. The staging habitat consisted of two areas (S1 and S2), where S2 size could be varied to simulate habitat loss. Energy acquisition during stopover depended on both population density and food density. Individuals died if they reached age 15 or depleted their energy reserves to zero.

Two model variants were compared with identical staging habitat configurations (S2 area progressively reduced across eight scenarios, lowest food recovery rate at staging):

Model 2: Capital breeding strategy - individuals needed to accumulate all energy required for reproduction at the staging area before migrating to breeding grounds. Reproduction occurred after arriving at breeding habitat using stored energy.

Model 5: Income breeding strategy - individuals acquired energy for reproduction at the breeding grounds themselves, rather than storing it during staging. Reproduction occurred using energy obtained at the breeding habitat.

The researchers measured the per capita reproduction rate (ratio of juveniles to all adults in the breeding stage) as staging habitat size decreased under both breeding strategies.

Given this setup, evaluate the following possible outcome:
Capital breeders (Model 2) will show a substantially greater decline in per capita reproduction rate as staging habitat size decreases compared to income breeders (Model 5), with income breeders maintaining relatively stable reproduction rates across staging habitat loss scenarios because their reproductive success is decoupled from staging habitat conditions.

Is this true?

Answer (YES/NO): NO